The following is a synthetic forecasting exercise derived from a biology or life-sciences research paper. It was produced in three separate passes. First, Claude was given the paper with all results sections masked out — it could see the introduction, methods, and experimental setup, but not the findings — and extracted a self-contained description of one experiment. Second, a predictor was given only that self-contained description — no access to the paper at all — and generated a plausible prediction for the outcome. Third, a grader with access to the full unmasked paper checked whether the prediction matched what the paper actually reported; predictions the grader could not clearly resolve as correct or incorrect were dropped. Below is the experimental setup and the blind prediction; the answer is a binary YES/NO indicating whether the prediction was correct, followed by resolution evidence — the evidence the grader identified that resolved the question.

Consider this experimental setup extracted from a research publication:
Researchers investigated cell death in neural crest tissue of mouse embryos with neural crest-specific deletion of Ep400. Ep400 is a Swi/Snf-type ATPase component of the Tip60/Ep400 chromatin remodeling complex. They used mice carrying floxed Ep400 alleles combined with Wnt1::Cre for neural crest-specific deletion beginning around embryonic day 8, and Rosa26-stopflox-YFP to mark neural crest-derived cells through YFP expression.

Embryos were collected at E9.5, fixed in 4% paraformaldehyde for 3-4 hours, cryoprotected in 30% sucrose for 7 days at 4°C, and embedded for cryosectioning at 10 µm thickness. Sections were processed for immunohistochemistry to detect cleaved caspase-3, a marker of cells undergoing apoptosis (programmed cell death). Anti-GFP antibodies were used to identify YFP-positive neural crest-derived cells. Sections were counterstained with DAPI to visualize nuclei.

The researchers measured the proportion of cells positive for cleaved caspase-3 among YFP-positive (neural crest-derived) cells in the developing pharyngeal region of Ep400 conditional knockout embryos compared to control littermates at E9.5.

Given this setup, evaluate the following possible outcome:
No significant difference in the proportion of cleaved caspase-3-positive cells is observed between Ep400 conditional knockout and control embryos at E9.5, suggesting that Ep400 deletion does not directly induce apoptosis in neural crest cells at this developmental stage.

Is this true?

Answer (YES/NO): NO